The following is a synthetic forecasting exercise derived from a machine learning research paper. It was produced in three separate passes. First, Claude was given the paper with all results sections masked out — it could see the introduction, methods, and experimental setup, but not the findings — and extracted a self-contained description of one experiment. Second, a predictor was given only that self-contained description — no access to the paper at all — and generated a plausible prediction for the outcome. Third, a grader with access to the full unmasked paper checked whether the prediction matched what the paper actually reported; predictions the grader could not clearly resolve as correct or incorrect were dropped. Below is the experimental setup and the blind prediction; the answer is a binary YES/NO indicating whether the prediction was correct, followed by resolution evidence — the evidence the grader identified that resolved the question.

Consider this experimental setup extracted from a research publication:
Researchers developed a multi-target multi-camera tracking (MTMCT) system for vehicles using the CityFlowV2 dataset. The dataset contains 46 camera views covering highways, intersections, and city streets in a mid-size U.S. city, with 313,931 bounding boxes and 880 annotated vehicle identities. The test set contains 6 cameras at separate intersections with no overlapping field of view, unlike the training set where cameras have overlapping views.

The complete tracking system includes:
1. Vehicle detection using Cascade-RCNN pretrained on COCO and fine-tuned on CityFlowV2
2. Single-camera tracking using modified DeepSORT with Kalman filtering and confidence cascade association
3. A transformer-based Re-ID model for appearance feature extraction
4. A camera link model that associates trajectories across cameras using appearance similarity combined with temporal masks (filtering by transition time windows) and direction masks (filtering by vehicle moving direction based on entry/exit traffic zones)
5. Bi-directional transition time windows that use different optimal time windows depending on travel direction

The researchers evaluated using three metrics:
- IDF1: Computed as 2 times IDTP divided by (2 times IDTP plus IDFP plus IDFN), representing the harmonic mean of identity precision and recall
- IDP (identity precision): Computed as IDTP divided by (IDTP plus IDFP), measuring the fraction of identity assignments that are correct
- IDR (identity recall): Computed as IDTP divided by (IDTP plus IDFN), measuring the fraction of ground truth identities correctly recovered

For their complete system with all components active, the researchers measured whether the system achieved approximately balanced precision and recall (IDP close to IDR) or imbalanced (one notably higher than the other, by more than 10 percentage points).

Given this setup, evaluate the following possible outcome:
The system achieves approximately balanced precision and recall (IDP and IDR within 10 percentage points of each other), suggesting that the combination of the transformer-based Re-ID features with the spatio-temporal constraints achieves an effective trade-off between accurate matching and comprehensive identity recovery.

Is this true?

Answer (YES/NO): NO